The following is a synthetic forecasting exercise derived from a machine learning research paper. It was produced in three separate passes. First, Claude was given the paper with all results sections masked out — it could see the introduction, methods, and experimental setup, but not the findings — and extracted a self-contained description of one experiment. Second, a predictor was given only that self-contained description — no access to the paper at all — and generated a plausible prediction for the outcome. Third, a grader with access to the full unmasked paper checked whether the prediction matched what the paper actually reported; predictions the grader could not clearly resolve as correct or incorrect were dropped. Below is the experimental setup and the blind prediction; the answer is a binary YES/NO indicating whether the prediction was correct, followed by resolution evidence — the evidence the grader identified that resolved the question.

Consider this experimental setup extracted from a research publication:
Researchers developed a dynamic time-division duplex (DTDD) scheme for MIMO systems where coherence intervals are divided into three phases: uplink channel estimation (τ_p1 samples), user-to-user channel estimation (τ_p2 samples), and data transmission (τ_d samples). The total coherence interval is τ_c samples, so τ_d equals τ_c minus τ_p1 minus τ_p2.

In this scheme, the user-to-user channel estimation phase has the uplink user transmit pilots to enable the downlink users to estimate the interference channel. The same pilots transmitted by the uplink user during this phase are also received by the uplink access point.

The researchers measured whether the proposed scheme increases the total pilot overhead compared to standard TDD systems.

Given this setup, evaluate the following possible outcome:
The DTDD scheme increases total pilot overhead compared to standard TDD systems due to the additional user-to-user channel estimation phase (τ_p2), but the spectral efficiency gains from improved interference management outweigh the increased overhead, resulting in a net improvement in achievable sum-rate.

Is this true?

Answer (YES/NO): NO